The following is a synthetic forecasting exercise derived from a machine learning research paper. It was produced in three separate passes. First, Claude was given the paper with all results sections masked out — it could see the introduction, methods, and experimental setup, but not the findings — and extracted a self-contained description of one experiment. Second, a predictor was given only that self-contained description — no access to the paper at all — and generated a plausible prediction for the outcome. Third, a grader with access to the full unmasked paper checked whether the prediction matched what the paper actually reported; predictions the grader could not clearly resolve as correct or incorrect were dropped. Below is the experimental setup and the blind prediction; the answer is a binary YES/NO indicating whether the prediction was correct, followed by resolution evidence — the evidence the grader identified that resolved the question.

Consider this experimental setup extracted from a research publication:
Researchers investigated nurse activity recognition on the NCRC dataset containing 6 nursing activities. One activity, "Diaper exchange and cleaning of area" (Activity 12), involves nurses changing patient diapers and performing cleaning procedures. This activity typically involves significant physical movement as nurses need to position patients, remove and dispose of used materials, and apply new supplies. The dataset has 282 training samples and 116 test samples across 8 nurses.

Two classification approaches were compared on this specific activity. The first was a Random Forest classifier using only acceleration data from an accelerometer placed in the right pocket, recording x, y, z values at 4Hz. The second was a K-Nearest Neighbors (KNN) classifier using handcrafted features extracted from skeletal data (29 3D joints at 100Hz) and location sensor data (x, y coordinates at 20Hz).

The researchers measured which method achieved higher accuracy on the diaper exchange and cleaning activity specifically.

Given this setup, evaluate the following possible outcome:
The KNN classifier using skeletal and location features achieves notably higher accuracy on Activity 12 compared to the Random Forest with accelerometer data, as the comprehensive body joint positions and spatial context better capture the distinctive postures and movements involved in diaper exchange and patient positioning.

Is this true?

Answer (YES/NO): YES